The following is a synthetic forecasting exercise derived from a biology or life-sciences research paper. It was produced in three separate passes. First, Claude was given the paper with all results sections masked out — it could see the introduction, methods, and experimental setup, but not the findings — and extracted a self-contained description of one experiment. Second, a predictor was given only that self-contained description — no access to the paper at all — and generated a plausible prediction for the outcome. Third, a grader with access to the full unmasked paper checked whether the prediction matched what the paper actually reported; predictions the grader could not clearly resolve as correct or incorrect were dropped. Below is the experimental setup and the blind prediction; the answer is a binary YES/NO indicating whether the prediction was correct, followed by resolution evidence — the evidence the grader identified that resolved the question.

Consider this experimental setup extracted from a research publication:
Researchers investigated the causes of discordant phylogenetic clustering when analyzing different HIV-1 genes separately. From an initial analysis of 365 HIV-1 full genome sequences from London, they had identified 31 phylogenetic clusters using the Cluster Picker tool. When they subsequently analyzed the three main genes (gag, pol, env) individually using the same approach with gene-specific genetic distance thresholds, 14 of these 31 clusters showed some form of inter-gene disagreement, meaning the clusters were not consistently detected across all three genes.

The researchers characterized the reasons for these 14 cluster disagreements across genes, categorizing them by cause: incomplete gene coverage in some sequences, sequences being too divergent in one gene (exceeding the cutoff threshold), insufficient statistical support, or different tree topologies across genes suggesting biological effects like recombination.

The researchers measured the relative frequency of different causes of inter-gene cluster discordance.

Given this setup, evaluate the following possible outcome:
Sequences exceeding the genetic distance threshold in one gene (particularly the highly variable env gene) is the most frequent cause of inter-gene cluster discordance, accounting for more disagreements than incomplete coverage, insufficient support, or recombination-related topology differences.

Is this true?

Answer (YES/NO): NO